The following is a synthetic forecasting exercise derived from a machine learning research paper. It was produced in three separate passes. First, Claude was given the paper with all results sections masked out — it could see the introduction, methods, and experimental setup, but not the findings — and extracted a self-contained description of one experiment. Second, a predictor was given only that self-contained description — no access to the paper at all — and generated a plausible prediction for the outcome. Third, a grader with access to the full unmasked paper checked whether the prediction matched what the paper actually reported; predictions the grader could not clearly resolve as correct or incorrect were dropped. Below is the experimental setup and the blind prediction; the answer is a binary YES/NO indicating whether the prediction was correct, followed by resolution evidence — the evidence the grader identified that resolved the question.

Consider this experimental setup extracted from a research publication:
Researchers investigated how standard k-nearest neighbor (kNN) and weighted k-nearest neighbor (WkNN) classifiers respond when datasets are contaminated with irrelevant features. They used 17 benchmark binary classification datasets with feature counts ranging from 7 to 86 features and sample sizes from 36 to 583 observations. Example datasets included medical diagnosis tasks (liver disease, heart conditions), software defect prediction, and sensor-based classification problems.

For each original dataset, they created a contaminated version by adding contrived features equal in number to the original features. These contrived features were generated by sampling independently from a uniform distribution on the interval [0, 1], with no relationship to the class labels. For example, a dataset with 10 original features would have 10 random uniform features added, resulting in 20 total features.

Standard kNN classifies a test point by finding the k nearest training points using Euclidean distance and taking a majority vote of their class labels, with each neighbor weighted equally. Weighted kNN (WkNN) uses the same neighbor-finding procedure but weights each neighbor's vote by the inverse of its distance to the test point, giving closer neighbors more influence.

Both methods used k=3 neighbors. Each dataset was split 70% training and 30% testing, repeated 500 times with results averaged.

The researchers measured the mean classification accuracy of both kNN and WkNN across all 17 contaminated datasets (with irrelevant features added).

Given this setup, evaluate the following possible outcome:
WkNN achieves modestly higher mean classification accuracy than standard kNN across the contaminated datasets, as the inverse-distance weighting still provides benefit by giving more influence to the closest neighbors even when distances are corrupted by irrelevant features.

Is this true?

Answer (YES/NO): NO